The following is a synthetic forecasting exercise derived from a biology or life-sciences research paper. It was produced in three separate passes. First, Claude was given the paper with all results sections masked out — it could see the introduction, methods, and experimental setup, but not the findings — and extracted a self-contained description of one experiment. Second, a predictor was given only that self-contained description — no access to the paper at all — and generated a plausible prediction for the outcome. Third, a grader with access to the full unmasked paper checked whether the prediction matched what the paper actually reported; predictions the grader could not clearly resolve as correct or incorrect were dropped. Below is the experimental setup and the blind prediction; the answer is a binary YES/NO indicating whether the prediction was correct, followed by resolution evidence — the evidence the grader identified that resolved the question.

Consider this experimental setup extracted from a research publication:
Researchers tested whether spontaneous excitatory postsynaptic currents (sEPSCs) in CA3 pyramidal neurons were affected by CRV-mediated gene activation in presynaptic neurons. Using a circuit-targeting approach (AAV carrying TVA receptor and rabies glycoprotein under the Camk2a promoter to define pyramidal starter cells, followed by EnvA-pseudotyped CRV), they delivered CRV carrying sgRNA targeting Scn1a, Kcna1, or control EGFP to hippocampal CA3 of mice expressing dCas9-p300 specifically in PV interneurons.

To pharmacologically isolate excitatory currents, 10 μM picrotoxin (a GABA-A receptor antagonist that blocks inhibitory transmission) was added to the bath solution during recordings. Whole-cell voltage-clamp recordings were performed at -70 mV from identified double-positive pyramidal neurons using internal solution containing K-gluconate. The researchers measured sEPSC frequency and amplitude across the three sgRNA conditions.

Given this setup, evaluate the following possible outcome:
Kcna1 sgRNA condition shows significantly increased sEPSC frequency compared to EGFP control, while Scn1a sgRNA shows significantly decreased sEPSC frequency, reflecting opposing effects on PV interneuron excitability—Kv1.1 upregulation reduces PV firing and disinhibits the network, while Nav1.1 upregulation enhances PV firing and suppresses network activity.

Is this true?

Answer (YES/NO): NO